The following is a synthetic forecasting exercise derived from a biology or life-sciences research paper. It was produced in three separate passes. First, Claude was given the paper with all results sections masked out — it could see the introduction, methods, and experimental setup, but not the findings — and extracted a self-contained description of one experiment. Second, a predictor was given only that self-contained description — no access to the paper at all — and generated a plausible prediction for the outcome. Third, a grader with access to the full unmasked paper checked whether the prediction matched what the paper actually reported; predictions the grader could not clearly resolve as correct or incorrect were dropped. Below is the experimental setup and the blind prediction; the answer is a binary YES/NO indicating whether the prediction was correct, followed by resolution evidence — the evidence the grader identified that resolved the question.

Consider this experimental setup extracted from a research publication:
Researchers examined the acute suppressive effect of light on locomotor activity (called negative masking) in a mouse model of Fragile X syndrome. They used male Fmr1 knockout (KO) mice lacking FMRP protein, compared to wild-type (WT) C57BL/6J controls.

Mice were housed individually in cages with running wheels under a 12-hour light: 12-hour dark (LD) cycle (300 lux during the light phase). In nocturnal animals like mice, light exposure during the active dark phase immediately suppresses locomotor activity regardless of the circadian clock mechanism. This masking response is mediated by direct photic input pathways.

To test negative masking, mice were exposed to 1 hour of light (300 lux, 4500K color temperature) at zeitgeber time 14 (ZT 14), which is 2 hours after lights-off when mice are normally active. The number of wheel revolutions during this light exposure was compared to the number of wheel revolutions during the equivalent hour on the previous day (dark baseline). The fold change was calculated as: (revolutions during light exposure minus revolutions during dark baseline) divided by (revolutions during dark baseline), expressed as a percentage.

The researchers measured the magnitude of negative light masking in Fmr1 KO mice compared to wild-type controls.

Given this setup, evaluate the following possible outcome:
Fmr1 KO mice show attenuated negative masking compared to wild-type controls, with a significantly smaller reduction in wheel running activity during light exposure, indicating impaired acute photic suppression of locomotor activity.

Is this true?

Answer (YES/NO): YES